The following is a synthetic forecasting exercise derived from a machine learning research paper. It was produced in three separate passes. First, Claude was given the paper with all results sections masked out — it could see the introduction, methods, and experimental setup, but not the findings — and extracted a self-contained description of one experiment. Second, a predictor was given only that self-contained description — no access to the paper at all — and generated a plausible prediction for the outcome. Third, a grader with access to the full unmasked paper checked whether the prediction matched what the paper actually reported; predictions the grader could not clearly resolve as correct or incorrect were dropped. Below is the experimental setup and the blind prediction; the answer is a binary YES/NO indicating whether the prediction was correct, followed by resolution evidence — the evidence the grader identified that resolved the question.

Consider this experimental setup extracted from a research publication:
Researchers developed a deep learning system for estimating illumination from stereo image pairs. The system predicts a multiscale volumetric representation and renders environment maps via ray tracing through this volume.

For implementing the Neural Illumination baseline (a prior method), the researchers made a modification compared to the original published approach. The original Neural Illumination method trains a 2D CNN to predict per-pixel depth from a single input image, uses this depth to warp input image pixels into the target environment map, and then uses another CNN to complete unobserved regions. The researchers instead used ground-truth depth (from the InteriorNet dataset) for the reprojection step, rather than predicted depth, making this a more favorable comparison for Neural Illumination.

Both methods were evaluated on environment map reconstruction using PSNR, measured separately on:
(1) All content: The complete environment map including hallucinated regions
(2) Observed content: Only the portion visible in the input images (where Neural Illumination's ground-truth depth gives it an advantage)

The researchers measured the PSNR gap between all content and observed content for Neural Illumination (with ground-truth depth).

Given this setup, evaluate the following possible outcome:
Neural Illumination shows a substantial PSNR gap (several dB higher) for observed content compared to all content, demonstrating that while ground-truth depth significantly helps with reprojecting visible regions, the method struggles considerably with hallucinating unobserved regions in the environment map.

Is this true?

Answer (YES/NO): NO